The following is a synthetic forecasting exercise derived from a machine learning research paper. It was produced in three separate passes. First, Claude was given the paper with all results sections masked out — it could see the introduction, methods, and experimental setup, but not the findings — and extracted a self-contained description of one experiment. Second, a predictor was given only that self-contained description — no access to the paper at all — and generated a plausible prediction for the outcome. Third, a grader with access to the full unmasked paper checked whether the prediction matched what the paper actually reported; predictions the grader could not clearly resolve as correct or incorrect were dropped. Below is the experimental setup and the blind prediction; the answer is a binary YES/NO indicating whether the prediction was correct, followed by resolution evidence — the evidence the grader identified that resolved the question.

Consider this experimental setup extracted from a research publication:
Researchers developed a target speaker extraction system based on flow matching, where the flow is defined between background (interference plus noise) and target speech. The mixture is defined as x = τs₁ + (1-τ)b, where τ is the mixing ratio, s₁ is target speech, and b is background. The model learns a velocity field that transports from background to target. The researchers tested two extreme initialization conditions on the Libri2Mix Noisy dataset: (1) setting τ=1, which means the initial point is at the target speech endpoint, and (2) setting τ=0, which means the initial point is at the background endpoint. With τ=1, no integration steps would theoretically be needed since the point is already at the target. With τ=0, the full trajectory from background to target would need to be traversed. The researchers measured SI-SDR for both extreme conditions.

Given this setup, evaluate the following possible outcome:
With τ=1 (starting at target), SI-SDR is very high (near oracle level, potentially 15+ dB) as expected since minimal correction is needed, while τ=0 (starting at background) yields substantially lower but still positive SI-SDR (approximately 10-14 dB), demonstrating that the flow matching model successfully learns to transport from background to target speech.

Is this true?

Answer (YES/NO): NO